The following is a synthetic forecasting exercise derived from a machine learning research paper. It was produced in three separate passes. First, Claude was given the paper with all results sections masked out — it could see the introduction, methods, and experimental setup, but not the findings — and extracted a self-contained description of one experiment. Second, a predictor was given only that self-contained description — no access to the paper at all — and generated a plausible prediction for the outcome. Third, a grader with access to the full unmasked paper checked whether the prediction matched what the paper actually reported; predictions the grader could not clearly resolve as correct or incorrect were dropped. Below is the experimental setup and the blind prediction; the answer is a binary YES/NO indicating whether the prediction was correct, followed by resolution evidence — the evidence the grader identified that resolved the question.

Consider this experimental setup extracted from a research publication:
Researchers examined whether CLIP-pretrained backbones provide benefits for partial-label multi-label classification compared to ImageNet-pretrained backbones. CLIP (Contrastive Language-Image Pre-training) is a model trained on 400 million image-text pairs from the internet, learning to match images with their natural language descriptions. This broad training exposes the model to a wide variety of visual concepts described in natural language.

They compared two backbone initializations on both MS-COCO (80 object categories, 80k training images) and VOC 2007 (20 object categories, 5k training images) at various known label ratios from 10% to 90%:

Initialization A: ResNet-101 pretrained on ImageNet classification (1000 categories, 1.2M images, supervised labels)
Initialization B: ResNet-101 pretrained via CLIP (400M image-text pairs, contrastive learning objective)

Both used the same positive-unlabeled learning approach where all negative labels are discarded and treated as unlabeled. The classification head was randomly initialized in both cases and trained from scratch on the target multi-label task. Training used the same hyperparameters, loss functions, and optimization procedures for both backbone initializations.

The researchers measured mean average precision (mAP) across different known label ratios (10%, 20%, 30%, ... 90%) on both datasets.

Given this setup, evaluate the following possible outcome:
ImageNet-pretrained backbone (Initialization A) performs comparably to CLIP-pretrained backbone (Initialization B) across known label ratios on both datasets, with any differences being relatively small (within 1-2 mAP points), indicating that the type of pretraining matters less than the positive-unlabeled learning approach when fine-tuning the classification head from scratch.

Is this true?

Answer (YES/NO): NO